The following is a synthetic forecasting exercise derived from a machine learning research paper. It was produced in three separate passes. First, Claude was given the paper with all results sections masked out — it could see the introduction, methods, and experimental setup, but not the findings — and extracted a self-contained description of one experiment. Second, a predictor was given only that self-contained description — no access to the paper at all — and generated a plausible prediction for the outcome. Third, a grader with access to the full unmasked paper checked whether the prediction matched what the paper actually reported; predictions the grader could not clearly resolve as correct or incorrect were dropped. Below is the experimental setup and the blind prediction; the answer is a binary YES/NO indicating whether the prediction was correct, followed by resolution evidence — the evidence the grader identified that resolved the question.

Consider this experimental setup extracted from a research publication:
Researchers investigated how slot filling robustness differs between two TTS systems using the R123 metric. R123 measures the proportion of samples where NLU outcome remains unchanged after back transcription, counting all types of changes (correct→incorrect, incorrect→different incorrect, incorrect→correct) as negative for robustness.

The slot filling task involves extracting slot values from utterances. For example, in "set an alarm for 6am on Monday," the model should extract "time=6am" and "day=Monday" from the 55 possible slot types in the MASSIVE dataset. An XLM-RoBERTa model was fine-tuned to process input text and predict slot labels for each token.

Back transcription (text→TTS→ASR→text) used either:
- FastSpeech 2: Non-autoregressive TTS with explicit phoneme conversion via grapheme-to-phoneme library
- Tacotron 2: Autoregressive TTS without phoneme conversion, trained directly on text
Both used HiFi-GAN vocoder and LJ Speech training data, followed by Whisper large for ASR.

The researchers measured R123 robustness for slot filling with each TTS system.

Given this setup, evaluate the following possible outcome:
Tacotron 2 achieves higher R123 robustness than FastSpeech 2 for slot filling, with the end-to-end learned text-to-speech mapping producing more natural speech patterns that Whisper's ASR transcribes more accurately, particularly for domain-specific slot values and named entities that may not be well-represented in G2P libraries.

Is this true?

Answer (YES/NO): YES